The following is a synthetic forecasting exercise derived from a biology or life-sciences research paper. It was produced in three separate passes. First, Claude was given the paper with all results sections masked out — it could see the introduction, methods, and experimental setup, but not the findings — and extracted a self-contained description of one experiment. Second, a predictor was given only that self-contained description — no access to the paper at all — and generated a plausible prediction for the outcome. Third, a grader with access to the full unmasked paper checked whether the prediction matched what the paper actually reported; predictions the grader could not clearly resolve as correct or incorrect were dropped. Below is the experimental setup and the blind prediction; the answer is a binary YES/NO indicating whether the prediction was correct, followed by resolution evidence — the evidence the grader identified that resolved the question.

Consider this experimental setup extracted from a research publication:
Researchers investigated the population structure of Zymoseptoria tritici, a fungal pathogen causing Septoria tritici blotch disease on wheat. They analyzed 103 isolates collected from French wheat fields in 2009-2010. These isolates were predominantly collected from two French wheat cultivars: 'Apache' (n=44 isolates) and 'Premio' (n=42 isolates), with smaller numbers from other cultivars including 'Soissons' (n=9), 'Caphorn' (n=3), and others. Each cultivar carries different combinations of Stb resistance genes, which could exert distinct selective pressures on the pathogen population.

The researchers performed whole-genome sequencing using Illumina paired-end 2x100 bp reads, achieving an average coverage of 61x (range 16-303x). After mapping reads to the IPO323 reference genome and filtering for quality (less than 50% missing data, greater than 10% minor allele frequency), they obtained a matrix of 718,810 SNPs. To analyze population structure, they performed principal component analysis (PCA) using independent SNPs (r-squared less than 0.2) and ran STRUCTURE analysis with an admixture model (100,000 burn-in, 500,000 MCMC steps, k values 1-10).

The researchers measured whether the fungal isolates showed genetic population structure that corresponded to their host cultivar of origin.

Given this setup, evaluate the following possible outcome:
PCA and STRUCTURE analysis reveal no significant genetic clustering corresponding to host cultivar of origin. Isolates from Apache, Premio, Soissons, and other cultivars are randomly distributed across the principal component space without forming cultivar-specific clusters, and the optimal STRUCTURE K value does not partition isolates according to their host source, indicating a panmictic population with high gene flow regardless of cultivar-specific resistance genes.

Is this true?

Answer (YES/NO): YES